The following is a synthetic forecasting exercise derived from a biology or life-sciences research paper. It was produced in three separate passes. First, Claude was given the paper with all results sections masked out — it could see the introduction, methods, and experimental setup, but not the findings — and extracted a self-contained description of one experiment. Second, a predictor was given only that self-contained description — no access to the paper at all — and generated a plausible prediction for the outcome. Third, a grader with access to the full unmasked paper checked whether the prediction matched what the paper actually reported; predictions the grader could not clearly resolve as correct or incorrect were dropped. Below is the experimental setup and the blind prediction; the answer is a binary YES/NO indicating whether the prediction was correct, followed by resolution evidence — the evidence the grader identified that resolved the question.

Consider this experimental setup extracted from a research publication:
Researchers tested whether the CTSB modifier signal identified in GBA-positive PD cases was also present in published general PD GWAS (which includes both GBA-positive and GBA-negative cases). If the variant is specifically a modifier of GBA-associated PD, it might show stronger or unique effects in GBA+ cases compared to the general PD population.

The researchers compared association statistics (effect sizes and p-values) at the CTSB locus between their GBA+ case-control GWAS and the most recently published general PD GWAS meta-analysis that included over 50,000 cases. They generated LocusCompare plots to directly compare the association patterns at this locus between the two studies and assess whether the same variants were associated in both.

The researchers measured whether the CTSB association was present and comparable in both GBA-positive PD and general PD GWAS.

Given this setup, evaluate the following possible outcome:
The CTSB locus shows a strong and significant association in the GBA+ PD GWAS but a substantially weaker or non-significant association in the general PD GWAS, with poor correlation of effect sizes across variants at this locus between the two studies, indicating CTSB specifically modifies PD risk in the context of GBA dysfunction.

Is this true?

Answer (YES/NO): NO